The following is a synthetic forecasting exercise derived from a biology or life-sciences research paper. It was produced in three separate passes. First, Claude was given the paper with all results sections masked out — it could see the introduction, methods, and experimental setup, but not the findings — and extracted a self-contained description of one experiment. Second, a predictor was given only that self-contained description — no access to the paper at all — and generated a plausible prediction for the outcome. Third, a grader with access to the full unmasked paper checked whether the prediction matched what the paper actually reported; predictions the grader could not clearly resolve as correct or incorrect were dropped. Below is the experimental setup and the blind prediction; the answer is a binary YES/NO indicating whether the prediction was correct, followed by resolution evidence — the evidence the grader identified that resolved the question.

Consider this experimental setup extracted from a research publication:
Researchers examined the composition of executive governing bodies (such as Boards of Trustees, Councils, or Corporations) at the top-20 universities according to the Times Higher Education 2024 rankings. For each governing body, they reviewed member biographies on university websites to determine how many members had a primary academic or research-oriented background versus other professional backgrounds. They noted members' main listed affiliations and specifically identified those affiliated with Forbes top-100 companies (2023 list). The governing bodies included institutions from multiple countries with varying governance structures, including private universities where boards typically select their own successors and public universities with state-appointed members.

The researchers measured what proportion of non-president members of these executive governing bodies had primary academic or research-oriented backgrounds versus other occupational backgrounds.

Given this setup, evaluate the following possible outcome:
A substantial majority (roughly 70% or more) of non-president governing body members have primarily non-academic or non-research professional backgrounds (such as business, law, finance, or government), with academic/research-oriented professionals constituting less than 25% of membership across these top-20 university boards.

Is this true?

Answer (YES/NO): YES